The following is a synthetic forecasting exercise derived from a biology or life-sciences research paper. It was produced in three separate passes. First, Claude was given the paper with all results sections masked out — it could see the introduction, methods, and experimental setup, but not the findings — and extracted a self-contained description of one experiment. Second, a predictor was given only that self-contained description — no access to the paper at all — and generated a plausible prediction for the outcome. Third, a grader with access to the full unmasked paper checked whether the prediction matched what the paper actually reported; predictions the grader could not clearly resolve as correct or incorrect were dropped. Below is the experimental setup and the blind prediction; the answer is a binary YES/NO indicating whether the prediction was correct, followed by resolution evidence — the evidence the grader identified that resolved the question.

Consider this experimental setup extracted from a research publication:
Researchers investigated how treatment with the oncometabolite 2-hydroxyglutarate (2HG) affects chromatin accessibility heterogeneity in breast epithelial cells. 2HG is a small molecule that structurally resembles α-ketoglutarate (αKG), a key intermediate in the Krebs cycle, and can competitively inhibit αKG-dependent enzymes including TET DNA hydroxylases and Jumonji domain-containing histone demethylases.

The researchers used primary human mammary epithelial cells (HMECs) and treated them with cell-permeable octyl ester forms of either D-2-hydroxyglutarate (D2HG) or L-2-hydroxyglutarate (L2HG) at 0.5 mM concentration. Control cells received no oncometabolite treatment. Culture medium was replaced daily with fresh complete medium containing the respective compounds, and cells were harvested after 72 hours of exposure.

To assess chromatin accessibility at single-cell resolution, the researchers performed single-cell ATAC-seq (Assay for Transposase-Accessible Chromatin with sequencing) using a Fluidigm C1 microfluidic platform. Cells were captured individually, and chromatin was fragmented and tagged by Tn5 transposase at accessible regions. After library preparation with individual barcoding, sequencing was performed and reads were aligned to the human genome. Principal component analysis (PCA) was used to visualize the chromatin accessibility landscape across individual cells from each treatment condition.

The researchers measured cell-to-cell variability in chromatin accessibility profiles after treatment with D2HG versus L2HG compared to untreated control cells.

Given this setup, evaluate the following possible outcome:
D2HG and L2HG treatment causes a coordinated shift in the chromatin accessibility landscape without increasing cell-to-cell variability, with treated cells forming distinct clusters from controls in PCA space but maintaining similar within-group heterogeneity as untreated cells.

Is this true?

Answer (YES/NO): NO